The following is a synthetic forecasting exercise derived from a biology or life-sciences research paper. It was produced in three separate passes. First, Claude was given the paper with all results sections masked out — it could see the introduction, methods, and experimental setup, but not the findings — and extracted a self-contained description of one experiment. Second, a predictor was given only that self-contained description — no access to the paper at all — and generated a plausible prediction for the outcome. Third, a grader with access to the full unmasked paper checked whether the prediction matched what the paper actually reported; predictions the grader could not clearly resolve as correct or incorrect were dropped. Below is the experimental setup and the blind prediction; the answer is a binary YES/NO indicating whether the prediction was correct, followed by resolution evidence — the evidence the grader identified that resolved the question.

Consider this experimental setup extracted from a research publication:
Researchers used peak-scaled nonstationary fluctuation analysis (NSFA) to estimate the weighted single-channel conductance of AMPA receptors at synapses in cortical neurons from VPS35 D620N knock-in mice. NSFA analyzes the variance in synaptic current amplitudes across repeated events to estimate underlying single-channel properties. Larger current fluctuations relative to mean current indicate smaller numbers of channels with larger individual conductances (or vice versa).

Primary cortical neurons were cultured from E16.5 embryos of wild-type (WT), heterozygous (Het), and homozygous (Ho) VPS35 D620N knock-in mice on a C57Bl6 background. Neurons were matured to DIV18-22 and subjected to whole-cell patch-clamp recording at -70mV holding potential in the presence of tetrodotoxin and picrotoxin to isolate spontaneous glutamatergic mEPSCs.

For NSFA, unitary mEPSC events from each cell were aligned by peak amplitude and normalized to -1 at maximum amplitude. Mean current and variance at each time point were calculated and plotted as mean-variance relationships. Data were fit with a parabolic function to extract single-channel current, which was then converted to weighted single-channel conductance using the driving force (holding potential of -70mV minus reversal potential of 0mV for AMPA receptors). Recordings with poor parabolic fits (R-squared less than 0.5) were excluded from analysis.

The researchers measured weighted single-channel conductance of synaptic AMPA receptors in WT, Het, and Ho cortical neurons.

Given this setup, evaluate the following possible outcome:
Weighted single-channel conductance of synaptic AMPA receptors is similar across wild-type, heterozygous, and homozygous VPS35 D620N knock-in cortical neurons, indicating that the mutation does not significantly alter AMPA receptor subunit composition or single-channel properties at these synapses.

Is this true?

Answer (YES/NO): YES